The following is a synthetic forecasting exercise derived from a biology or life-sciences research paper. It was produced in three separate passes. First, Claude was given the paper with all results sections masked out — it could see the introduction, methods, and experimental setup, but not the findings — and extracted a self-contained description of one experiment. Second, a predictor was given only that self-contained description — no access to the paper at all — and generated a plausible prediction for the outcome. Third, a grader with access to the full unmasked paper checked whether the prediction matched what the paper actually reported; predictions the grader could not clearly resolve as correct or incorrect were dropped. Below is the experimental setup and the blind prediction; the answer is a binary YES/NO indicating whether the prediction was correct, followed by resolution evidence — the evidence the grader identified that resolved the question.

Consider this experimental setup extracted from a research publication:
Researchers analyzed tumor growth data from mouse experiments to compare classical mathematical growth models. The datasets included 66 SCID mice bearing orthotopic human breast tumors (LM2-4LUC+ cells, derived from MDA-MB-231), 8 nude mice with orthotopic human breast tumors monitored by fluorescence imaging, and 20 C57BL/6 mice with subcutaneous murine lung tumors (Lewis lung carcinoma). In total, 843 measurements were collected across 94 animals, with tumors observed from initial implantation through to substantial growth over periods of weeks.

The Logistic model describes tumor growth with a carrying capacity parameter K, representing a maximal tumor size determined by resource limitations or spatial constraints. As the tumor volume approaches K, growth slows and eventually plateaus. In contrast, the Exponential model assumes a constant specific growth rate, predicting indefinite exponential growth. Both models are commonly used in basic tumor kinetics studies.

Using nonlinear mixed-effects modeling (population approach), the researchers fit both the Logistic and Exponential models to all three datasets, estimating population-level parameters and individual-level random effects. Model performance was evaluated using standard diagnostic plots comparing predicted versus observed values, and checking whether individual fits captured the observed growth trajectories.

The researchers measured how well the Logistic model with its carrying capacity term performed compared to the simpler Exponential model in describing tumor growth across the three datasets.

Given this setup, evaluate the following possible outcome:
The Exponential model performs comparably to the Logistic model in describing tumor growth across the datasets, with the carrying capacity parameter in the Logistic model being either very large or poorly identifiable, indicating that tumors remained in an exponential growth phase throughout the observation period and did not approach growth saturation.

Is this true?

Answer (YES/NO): NO